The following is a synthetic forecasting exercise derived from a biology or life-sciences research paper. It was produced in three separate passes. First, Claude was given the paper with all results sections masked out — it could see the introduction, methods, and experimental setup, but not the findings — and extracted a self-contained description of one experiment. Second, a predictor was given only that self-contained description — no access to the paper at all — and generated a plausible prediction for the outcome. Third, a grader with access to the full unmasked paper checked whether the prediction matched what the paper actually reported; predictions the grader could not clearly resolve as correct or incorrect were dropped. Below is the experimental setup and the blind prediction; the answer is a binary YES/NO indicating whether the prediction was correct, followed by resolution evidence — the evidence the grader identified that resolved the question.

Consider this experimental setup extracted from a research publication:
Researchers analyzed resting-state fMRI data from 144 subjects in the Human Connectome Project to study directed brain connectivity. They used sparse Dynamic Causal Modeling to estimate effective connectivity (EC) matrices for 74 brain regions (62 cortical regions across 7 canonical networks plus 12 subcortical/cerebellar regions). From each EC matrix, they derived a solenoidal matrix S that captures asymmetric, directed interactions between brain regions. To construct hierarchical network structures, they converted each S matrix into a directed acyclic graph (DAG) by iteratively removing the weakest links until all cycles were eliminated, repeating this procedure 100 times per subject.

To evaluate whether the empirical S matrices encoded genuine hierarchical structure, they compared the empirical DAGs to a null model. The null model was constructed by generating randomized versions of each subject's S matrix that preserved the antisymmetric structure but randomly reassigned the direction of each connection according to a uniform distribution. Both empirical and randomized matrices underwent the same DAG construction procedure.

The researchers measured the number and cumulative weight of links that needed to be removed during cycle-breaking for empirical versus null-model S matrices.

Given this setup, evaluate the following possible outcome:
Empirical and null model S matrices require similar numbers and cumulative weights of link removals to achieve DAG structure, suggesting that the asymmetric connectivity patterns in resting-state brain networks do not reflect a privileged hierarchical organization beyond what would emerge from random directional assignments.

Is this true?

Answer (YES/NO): NO